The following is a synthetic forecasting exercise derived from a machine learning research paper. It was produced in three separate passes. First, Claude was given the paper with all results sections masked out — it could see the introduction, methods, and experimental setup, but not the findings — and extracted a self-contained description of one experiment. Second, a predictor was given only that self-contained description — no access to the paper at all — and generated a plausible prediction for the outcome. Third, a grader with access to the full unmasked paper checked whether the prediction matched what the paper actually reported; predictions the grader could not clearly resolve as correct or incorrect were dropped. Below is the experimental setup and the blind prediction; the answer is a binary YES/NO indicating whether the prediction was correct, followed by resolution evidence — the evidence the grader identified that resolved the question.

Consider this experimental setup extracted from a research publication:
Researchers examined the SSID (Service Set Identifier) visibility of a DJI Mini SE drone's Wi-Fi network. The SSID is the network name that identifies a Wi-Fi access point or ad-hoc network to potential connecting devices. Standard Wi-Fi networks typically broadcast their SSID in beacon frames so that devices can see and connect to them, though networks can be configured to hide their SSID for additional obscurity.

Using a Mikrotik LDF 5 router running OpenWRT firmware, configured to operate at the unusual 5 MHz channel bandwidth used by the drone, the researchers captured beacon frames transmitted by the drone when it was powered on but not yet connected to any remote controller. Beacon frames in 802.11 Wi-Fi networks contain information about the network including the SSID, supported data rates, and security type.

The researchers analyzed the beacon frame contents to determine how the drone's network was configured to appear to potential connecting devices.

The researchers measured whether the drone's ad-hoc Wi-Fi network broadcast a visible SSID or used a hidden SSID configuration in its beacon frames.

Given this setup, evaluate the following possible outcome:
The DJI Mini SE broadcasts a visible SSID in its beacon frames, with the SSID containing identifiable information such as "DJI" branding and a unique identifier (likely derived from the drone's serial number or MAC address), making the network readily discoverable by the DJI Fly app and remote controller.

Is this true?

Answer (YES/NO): NO